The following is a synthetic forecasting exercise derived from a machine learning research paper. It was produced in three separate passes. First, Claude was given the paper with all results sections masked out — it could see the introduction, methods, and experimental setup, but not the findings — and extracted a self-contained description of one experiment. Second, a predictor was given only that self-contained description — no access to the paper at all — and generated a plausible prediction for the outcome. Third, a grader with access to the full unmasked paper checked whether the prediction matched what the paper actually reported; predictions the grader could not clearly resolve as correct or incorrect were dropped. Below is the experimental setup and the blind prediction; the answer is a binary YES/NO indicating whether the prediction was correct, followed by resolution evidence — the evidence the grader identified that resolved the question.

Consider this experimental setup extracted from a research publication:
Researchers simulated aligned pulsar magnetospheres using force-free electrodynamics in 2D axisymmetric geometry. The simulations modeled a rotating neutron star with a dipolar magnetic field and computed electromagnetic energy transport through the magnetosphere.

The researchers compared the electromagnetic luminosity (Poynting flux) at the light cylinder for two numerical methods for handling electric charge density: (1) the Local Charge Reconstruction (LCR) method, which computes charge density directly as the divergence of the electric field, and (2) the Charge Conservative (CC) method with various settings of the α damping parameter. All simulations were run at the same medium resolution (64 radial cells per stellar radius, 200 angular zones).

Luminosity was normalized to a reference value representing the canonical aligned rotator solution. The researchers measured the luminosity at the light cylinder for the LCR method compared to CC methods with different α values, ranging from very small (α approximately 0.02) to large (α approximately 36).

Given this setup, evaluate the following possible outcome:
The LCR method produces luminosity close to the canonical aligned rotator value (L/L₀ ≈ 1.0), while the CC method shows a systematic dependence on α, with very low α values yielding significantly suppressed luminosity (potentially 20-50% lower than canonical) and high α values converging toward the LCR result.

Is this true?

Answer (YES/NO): NO